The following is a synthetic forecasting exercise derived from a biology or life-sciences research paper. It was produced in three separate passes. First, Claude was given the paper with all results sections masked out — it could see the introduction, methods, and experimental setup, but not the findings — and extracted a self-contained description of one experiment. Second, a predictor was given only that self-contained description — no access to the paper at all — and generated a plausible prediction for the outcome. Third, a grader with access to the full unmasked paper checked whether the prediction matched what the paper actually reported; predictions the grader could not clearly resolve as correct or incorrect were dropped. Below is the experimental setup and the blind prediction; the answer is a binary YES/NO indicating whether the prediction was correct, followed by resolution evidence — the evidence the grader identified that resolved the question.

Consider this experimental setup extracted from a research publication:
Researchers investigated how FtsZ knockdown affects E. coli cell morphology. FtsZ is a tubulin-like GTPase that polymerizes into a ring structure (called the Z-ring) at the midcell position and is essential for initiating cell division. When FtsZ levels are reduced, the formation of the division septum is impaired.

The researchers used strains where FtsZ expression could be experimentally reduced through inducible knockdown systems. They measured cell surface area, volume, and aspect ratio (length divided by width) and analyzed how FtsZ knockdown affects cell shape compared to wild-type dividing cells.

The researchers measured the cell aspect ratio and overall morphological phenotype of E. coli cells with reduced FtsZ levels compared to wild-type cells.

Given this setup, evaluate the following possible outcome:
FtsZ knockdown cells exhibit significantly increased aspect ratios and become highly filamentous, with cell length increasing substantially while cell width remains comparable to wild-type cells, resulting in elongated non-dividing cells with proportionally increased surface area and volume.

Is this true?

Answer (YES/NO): YES